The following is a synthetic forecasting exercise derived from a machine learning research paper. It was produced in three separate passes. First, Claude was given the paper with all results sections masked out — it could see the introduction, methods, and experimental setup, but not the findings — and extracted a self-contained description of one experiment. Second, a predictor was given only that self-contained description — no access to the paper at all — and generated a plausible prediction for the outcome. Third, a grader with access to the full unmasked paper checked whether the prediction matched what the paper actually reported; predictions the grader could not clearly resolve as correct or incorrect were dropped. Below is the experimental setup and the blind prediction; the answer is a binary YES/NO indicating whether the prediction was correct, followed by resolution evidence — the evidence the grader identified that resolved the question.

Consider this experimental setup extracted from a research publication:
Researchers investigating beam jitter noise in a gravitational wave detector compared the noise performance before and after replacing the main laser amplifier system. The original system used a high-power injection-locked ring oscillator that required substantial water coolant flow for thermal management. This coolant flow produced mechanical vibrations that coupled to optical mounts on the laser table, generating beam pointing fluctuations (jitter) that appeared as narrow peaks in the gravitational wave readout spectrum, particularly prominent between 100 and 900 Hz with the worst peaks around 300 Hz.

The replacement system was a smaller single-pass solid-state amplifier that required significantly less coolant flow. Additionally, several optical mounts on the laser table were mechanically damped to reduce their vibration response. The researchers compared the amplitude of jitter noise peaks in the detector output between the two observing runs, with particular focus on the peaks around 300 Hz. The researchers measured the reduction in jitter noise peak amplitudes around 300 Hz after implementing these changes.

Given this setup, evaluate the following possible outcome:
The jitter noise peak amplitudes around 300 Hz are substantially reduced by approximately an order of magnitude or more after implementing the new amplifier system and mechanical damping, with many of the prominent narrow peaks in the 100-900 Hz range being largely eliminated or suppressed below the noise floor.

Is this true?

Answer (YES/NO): YES